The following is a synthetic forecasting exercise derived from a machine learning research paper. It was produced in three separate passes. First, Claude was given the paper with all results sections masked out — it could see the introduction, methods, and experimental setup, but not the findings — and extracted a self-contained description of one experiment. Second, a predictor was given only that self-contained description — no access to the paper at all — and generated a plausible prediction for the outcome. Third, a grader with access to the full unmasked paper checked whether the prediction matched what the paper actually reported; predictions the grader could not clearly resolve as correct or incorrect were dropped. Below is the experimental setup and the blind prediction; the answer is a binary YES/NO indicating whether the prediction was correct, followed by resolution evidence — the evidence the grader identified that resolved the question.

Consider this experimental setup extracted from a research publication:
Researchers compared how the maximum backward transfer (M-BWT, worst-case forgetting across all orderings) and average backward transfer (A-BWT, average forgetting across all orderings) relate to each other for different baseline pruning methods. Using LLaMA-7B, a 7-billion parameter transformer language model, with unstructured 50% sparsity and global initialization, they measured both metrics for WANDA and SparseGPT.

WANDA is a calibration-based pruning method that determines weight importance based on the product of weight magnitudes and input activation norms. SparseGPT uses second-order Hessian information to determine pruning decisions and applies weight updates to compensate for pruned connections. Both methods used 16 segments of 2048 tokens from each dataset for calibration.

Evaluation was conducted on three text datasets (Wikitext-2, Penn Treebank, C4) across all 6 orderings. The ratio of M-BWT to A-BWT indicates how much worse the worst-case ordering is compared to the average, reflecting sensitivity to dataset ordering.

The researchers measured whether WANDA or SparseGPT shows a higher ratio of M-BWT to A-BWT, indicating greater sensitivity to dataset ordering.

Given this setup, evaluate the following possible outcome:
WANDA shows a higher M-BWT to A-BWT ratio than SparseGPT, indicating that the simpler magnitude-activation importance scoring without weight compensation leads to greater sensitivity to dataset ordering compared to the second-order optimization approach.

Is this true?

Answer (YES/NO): YES